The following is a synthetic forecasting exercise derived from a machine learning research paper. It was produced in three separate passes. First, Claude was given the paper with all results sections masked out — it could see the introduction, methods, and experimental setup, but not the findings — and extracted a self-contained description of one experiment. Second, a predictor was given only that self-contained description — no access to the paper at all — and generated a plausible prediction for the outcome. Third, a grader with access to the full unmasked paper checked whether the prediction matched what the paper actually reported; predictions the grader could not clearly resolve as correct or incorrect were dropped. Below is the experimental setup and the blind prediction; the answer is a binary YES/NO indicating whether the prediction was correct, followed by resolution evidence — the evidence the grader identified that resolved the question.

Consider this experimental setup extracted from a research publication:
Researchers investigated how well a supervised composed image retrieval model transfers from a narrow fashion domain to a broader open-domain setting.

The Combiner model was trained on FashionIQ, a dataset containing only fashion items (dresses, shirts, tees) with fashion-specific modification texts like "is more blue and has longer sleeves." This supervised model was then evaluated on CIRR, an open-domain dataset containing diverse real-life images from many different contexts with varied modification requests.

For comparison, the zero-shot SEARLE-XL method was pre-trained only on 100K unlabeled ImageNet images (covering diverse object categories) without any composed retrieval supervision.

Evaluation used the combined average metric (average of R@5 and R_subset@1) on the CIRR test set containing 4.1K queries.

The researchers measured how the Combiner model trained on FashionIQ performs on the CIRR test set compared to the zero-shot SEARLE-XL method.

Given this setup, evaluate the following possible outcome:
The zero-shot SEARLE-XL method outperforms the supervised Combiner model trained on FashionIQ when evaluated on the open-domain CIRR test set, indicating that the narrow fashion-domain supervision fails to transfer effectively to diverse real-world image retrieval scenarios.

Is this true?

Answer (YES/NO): YES